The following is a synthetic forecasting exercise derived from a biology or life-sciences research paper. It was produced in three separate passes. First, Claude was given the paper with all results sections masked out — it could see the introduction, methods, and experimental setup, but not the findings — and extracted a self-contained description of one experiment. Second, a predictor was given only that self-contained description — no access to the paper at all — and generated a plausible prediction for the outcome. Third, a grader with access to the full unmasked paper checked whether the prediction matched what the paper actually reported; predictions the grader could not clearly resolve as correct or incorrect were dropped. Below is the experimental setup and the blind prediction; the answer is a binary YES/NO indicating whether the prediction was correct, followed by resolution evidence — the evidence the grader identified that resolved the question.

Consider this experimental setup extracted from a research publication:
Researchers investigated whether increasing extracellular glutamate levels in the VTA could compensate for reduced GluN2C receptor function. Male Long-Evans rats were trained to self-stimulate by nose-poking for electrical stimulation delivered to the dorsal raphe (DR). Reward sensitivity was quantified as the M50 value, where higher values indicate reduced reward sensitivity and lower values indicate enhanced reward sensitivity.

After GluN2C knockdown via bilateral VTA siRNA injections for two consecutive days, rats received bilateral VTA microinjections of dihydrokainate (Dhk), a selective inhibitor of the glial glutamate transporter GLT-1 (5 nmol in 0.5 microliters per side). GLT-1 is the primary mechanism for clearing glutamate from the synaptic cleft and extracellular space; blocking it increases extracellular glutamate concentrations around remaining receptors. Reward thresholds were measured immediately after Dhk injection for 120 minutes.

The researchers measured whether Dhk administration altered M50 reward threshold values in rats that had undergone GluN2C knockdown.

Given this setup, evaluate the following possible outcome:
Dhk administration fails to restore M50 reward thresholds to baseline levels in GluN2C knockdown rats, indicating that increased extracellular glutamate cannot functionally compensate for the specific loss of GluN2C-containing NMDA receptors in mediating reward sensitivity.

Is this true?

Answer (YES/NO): YES